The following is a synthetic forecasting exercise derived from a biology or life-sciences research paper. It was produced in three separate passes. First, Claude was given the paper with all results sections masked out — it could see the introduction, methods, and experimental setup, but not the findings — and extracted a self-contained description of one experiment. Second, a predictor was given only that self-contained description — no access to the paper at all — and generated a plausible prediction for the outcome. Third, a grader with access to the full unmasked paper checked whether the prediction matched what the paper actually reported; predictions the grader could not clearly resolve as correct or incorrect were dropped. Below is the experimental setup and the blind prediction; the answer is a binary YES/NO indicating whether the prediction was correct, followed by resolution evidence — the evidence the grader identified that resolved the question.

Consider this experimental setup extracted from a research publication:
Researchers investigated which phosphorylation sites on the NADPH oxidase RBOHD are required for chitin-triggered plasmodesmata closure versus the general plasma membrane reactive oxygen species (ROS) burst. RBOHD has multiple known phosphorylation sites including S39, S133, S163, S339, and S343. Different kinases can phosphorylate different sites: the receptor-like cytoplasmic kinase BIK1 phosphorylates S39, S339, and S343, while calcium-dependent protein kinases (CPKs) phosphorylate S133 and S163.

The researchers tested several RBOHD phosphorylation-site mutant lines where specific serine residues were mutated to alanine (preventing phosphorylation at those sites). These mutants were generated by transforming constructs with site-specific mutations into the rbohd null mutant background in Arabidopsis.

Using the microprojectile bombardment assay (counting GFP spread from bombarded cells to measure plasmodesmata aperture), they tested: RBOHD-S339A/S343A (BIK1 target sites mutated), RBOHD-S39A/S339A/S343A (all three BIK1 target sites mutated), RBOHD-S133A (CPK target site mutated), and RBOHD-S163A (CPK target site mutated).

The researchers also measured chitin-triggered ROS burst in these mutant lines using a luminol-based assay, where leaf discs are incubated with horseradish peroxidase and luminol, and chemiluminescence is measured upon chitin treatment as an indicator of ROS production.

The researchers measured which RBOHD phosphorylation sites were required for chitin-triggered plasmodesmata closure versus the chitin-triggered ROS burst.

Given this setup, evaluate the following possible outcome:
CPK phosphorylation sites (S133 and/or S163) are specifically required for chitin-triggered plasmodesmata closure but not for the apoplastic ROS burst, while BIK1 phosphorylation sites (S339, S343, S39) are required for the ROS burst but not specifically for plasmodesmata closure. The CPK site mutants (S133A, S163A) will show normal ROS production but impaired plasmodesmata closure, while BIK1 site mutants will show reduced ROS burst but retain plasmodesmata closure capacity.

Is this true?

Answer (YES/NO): NO